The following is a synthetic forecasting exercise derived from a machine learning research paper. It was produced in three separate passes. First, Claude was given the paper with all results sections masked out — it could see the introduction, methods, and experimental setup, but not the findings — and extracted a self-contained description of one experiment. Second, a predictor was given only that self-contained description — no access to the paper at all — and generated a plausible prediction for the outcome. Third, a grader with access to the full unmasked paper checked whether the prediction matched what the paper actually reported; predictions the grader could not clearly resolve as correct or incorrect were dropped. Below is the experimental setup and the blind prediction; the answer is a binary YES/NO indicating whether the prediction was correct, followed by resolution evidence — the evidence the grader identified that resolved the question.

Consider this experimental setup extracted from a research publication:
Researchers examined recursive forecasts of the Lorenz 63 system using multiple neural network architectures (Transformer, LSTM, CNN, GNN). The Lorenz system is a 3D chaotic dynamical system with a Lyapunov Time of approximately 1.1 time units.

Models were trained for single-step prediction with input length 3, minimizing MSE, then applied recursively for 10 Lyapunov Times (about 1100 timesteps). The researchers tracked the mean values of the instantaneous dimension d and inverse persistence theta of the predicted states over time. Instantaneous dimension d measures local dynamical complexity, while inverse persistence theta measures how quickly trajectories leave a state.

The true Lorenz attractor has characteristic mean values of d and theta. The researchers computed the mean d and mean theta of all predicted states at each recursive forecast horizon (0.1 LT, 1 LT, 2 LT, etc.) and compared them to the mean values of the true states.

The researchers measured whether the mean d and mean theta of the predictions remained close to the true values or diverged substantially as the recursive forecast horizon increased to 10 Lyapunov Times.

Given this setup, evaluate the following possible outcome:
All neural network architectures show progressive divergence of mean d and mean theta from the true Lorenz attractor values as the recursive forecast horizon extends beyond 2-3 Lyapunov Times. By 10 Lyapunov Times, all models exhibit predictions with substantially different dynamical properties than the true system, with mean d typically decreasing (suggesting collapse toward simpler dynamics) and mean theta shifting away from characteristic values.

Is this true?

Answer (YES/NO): NO